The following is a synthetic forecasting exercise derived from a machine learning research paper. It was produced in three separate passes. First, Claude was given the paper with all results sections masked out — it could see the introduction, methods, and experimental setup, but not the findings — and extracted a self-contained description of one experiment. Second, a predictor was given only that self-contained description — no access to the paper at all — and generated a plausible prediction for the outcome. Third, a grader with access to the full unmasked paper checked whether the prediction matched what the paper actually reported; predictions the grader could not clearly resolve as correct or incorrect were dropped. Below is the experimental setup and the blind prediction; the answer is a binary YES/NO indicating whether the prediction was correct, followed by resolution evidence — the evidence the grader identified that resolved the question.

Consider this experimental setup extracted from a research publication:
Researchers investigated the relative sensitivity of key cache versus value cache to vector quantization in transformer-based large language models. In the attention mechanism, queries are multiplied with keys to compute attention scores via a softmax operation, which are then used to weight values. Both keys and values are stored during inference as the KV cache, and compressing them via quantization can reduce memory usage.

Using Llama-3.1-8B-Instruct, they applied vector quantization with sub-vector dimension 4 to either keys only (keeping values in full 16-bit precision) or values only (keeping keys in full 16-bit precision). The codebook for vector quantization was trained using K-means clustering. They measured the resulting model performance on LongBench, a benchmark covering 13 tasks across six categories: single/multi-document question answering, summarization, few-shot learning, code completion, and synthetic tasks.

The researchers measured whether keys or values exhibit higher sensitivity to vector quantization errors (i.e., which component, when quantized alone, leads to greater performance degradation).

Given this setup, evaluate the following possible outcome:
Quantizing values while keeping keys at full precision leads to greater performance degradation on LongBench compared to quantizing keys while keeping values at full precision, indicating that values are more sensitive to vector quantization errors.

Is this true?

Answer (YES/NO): NO